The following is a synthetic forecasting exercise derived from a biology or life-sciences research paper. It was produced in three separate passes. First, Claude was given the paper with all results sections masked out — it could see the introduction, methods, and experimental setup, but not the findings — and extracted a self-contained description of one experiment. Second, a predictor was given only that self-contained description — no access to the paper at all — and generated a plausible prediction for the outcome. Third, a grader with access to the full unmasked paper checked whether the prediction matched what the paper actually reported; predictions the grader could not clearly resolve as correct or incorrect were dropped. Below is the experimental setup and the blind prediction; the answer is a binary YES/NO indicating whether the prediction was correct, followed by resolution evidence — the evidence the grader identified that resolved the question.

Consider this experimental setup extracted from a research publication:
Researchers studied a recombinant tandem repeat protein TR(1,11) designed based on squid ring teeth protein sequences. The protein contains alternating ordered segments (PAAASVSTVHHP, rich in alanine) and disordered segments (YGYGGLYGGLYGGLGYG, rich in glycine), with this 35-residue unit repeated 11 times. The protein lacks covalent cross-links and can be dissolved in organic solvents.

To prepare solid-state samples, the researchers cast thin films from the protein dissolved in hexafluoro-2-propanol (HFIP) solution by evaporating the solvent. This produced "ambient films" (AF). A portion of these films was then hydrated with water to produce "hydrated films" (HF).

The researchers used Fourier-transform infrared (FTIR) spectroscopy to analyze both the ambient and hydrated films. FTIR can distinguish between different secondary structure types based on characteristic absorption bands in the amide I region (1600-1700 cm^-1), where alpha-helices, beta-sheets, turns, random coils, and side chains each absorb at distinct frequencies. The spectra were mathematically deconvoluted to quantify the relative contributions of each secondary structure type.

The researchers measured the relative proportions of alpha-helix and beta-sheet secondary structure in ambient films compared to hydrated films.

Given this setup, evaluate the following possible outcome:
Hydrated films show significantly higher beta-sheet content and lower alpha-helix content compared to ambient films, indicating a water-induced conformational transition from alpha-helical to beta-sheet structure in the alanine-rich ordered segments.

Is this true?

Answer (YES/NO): YES